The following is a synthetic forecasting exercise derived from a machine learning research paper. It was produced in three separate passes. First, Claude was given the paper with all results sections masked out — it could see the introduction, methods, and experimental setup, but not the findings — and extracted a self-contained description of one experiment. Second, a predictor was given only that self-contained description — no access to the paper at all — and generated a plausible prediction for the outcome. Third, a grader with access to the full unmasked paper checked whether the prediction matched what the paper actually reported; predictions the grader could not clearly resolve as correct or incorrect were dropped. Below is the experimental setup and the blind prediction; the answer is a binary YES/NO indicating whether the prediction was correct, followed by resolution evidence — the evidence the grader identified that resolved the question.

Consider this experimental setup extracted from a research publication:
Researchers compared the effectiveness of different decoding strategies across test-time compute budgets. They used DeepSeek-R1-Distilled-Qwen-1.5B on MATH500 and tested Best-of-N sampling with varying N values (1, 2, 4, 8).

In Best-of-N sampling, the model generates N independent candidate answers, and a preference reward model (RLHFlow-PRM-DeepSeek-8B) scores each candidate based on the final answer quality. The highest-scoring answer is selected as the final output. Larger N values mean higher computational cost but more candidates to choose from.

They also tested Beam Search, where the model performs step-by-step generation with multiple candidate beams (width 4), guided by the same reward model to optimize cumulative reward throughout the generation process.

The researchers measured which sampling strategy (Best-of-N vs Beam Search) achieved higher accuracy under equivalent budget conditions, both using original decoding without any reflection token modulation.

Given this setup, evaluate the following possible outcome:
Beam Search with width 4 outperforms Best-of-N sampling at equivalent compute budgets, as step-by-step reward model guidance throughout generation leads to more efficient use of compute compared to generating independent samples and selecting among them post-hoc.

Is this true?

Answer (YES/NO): NO